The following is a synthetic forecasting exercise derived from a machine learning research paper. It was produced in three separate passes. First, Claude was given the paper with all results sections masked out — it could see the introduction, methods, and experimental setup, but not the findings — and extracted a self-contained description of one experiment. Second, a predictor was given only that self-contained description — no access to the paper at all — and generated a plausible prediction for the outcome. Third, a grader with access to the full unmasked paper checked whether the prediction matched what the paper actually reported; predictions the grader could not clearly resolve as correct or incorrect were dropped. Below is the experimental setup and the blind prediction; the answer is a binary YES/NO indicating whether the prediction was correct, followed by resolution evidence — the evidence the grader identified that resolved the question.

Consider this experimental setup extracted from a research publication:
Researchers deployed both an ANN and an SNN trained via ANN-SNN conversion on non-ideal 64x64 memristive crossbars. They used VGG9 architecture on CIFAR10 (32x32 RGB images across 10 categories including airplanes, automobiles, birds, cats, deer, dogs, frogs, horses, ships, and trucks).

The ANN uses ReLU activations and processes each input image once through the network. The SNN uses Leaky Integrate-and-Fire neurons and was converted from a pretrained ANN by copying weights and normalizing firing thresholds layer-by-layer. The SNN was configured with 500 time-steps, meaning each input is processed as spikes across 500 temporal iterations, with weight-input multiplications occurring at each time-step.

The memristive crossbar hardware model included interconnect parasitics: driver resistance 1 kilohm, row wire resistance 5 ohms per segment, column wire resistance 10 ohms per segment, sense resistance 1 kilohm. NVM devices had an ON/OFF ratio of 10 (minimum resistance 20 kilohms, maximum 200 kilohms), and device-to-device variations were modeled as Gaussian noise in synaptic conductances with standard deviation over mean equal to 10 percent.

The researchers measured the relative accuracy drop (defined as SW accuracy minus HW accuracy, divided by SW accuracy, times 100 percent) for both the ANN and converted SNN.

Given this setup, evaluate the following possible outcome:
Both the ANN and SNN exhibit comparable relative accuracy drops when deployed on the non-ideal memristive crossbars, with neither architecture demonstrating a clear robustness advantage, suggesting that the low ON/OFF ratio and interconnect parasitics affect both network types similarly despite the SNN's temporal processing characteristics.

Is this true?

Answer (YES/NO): YES